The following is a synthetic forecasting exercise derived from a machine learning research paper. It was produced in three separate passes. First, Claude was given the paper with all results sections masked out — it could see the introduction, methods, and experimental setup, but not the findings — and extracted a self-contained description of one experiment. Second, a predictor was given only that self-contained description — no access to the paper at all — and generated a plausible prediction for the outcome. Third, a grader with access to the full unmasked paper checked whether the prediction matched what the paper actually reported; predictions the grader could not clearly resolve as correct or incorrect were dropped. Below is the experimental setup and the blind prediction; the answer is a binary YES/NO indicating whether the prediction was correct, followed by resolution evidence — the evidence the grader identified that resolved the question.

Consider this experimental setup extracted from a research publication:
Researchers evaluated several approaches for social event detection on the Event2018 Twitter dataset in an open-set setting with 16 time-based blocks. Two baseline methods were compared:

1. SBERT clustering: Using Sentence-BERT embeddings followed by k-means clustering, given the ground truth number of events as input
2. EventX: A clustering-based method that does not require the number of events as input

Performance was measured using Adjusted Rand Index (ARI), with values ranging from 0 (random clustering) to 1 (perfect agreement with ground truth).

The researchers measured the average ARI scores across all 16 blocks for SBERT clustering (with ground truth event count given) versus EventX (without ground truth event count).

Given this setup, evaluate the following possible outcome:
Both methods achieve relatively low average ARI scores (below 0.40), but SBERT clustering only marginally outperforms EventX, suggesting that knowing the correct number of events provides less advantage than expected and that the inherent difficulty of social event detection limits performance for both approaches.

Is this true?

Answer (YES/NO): NO